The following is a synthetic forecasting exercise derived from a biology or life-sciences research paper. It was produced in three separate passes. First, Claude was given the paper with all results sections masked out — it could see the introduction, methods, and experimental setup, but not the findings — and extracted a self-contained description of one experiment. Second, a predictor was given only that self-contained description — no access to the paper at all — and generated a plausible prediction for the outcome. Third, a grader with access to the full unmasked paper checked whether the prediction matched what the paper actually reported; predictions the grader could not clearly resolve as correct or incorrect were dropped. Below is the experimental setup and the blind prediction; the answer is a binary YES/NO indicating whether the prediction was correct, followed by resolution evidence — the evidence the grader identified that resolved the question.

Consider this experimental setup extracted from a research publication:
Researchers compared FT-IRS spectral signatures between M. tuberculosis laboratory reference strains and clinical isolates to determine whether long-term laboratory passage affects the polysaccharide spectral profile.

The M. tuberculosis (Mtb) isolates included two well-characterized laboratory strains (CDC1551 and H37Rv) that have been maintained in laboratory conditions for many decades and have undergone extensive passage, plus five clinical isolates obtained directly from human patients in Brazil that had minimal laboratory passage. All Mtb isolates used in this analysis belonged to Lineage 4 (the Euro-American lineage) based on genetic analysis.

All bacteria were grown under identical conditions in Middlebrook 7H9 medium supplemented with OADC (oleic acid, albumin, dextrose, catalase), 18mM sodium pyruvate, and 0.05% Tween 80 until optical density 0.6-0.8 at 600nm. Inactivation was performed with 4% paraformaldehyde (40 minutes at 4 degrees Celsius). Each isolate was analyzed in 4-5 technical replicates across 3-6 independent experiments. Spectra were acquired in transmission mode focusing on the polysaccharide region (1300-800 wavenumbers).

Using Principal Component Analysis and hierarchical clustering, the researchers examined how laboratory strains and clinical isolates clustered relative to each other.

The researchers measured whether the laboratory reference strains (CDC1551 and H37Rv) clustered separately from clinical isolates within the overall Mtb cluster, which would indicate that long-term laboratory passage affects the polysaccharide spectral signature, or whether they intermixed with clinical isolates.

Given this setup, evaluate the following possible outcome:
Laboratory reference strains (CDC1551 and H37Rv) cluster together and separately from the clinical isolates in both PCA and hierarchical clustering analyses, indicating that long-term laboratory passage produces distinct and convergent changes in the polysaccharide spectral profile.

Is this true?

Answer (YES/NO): NO